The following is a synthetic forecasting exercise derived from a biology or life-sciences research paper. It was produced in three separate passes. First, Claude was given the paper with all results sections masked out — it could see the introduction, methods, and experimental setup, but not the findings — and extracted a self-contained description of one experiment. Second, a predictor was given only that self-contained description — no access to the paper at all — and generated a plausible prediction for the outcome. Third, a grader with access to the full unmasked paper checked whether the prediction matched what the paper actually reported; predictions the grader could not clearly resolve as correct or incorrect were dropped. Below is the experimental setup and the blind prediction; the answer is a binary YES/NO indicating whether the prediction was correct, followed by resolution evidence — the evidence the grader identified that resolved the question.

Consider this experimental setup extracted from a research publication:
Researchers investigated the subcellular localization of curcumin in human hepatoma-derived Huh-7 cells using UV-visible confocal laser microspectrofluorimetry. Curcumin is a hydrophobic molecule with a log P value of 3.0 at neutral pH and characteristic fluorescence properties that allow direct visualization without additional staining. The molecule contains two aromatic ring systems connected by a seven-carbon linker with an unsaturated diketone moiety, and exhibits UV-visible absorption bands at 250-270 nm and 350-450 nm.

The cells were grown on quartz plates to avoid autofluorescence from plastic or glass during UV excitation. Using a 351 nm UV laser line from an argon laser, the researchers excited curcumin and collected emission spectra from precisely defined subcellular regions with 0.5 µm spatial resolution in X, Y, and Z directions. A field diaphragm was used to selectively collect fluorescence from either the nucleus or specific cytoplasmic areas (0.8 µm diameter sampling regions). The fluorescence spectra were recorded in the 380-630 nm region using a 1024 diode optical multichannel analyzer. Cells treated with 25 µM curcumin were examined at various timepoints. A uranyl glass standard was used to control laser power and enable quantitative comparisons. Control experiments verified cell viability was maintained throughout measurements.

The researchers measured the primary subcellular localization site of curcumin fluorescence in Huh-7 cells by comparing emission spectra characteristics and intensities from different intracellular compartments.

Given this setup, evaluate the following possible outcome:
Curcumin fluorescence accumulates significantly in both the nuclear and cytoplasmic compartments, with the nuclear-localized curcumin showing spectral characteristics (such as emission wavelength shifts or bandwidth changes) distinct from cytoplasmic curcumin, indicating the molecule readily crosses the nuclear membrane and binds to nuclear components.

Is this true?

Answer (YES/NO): NO